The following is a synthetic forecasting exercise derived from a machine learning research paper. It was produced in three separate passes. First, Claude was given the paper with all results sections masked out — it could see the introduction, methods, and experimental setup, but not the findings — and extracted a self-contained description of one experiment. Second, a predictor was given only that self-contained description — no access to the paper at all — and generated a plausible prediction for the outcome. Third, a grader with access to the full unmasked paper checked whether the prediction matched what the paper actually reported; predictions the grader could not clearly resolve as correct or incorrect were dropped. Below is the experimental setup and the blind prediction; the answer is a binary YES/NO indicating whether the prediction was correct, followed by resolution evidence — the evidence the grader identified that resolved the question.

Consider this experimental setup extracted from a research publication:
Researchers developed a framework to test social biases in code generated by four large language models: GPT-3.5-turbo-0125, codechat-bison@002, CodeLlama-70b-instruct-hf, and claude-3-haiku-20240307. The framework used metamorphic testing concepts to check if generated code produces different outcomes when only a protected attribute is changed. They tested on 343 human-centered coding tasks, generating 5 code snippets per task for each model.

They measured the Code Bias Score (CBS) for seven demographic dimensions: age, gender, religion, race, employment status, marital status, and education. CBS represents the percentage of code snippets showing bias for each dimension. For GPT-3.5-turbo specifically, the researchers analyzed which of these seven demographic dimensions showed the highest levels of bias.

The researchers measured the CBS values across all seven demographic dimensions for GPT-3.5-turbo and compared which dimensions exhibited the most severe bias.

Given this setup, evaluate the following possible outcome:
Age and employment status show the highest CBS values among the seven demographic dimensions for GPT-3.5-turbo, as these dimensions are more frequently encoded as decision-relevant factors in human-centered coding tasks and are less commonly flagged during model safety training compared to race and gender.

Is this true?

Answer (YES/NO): NO